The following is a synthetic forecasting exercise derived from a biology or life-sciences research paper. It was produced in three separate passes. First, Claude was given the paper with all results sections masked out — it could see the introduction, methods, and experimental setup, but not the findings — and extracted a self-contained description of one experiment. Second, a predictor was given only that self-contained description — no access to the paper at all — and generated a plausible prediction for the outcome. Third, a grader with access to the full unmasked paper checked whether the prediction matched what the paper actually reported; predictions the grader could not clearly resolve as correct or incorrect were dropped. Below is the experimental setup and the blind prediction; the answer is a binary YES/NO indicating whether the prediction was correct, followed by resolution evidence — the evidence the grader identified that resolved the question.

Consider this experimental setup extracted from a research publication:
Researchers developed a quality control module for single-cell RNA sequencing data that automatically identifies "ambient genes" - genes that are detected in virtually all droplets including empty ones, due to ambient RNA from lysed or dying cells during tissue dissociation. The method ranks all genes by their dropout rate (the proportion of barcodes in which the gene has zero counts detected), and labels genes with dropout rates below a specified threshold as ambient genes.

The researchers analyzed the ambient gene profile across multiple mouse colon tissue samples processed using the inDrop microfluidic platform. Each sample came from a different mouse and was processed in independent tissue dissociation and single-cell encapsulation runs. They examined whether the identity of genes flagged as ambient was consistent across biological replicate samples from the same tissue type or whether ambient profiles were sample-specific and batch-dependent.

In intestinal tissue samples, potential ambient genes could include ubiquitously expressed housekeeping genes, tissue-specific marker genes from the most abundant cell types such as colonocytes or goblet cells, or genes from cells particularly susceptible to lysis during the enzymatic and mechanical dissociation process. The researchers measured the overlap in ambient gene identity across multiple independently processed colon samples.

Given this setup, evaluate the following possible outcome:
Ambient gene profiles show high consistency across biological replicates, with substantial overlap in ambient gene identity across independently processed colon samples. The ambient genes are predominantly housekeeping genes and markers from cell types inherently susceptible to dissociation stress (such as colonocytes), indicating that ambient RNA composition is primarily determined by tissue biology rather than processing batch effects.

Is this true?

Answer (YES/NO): NO